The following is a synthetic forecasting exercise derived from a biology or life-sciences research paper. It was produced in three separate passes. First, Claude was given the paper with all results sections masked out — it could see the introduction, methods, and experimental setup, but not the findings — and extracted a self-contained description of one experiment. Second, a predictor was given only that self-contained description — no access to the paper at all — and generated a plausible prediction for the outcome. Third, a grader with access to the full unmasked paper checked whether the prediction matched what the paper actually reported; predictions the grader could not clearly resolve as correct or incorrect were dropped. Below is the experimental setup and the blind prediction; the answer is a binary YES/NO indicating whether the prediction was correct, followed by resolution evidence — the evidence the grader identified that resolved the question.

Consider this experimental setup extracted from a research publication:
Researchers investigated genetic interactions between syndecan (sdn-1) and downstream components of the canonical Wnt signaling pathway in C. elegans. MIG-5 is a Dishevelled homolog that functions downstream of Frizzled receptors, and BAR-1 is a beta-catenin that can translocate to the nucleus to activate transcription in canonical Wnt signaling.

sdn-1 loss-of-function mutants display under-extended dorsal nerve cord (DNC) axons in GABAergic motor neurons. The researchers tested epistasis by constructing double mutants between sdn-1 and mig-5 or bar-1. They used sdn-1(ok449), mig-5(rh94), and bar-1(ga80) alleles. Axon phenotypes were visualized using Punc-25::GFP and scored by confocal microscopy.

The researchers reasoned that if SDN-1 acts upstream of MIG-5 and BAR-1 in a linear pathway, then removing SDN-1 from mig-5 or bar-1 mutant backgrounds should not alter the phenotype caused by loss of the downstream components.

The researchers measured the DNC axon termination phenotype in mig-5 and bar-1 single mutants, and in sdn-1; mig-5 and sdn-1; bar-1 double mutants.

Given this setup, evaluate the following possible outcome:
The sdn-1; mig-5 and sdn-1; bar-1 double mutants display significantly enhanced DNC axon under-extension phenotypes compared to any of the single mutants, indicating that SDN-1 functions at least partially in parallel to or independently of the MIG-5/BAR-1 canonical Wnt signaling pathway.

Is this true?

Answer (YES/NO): NO